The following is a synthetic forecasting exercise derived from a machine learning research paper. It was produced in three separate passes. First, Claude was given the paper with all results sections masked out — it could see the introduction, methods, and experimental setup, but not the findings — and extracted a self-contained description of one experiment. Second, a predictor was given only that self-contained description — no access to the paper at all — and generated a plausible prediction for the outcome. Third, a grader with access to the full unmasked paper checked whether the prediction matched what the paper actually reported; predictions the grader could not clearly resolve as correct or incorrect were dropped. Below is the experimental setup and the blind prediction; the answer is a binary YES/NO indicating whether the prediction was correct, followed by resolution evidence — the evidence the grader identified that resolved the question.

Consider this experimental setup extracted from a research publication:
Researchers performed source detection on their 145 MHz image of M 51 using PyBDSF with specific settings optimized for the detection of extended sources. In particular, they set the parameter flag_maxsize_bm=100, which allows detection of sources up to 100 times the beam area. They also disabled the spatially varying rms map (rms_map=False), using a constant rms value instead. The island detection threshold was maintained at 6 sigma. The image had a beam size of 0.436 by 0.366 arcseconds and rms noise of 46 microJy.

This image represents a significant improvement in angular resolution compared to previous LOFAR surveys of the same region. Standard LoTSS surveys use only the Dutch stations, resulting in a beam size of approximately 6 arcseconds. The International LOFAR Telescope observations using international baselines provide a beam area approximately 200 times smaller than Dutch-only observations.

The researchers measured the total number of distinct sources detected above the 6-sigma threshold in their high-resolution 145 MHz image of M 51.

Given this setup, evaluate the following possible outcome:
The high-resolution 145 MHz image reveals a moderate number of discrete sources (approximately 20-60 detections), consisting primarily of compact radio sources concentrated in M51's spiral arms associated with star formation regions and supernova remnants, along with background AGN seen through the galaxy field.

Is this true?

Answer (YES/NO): NO